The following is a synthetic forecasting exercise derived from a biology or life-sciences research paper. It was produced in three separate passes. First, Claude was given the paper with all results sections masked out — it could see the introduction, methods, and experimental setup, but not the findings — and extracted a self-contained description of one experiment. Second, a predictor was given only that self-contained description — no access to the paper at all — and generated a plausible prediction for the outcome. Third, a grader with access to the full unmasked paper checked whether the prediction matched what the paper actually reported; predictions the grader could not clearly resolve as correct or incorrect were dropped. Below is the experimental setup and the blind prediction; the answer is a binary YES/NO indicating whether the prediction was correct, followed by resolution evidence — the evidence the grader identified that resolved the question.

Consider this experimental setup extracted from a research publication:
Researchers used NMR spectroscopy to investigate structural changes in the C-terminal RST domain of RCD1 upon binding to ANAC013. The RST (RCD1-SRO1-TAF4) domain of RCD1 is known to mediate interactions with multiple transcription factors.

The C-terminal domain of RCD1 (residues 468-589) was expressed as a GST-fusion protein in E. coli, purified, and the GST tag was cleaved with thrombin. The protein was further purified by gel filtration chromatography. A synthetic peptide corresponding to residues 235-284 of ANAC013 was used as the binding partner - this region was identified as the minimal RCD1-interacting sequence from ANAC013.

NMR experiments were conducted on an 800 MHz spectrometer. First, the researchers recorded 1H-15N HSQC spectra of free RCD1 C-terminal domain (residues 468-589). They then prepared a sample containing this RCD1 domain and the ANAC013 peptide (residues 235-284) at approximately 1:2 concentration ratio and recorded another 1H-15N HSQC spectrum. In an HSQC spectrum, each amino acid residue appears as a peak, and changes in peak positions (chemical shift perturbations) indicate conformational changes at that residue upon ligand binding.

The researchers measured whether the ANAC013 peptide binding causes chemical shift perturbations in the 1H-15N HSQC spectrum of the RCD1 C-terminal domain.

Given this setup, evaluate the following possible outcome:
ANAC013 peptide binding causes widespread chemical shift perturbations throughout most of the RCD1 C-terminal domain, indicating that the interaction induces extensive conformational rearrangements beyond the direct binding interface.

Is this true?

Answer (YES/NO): NO